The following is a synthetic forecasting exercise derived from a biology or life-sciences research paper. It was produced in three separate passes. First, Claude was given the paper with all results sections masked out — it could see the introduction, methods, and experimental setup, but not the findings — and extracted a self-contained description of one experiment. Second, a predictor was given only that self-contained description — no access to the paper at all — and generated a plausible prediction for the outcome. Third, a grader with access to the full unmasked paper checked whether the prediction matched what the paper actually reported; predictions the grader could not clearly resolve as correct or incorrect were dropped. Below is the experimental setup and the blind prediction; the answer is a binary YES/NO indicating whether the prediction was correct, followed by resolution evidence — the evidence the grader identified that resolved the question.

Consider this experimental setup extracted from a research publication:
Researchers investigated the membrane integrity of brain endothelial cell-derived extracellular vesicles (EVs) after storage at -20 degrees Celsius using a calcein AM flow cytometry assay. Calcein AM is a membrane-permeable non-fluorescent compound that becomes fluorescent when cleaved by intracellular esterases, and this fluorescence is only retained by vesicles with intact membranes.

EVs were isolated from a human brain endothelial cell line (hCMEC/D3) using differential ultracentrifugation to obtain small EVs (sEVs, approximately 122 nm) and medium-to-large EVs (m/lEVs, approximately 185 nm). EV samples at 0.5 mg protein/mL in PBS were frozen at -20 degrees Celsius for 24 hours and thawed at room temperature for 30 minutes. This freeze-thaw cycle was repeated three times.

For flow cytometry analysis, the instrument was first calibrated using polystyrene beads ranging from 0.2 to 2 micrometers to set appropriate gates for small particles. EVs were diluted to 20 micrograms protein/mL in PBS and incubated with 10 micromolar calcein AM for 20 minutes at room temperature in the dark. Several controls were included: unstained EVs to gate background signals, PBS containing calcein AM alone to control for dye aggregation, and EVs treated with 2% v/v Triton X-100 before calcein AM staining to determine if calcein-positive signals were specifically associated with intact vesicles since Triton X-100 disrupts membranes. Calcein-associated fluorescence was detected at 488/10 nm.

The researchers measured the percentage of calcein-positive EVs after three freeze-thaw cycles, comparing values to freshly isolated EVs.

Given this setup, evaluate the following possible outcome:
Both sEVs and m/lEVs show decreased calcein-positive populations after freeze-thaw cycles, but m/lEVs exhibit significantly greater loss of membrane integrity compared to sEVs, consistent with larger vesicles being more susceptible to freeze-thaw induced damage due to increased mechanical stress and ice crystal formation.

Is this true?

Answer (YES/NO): NO